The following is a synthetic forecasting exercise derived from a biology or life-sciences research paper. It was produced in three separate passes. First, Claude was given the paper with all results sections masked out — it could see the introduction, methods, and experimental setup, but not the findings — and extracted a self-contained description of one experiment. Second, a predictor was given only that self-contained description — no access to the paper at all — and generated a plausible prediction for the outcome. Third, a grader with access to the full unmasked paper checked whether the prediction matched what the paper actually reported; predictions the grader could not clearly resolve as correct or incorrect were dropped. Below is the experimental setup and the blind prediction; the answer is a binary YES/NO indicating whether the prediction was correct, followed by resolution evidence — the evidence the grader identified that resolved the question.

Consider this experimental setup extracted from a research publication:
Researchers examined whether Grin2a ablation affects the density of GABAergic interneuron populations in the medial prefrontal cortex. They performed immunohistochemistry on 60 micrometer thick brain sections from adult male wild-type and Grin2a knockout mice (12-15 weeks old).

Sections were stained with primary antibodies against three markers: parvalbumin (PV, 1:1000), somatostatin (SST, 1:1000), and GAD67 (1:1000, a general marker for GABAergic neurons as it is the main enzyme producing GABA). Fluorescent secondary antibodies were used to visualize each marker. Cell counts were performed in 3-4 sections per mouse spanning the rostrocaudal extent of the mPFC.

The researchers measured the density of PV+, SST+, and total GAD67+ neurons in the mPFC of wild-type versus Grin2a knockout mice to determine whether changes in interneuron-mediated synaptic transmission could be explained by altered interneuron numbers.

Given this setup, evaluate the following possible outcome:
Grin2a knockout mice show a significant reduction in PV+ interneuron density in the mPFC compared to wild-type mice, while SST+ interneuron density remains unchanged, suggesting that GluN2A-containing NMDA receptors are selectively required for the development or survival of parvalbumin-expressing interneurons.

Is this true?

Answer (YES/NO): NO